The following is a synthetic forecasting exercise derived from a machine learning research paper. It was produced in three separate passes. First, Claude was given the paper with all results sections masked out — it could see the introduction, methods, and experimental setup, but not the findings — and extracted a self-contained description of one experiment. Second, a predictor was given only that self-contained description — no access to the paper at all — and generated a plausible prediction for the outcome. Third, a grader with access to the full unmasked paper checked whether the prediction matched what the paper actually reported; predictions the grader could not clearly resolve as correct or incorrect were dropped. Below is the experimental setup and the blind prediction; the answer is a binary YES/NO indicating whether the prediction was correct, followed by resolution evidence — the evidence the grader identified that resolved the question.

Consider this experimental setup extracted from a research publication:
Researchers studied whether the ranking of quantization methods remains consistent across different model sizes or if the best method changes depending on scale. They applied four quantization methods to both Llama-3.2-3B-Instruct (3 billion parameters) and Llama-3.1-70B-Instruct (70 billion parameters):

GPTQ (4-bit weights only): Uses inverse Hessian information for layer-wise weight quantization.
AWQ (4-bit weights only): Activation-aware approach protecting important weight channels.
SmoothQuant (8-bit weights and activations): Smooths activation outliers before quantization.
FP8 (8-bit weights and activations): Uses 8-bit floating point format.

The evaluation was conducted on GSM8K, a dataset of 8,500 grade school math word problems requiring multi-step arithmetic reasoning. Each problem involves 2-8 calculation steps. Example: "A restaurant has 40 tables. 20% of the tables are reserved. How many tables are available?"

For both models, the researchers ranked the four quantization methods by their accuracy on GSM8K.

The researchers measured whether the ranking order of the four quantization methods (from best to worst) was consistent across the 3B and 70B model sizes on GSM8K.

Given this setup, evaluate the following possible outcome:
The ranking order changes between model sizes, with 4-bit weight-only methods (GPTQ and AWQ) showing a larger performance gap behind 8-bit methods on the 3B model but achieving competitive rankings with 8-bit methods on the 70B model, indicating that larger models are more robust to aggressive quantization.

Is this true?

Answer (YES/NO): YES